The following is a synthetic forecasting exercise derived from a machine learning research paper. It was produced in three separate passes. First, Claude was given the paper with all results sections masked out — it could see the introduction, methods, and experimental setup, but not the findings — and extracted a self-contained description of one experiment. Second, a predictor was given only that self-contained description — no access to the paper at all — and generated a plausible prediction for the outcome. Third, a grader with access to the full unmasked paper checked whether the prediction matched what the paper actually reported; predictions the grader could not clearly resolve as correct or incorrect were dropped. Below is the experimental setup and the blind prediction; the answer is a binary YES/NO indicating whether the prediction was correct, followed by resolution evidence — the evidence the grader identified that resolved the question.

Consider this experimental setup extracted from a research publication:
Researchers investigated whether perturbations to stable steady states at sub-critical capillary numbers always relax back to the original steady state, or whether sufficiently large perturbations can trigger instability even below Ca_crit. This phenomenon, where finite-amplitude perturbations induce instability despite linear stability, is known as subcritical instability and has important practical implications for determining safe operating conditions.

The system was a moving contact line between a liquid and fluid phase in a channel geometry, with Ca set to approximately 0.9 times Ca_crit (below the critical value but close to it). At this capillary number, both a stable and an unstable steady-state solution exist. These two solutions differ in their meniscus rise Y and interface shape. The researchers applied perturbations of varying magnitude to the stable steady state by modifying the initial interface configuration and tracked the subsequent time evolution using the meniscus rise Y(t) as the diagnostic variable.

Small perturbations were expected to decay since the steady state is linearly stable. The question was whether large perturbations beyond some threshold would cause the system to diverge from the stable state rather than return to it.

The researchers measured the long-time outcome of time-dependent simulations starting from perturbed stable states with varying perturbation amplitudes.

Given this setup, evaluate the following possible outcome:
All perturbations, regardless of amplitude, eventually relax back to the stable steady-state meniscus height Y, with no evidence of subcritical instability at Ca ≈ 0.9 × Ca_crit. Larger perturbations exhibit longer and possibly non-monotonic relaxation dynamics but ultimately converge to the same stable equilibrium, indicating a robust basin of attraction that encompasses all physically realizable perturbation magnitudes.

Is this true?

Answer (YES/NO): NO